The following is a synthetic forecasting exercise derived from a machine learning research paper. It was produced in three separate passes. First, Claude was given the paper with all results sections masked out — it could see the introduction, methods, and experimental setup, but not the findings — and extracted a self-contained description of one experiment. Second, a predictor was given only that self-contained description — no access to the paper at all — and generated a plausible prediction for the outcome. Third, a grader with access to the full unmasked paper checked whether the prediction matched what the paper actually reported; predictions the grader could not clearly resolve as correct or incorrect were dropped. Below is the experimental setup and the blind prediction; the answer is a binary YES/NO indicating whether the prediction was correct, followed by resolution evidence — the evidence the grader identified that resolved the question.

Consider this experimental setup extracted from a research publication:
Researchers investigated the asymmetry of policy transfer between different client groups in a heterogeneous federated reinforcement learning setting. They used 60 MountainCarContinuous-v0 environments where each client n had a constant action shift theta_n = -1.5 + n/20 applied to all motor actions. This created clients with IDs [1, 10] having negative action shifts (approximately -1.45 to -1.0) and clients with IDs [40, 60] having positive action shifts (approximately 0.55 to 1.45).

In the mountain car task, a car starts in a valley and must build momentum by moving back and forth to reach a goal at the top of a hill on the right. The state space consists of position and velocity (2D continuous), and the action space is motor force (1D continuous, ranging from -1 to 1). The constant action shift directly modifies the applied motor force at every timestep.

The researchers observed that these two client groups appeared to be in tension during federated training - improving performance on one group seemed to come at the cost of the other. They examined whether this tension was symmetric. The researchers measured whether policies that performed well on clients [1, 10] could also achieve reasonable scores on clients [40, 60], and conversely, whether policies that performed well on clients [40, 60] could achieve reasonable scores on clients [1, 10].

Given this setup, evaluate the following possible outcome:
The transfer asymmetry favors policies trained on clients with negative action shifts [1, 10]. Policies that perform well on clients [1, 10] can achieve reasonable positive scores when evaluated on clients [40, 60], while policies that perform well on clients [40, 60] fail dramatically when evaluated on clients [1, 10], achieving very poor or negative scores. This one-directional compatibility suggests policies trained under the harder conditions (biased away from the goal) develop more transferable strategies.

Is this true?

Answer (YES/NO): YES